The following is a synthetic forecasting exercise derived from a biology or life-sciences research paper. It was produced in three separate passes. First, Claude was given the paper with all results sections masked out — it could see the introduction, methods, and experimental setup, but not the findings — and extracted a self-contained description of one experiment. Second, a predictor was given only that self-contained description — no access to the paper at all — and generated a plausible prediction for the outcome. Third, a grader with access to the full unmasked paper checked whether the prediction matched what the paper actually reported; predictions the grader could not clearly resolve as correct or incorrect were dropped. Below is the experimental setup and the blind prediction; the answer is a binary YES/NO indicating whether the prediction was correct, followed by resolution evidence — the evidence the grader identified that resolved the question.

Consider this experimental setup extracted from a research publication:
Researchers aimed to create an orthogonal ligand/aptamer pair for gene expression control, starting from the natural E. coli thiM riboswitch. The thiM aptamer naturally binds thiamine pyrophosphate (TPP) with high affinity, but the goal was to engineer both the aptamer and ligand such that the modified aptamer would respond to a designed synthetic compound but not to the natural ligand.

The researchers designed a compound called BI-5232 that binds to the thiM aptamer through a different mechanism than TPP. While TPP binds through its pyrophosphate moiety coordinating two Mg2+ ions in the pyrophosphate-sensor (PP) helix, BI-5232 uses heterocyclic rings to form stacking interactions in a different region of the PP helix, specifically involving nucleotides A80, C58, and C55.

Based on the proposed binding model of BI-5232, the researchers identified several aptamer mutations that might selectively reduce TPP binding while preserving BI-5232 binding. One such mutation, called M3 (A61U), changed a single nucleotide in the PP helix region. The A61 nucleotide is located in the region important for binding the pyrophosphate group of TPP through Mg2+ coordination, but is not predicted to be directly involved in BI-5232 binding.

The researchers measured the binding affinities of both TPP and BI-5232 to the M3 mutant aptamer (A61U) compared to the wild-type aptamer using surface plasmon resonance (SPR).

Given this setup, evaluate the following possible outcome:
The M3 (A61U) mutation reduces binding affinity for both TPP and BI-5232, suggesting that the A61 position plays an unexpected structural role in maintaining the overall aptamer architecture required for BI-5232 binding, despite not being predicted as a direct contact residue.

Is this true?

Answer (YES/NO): NO